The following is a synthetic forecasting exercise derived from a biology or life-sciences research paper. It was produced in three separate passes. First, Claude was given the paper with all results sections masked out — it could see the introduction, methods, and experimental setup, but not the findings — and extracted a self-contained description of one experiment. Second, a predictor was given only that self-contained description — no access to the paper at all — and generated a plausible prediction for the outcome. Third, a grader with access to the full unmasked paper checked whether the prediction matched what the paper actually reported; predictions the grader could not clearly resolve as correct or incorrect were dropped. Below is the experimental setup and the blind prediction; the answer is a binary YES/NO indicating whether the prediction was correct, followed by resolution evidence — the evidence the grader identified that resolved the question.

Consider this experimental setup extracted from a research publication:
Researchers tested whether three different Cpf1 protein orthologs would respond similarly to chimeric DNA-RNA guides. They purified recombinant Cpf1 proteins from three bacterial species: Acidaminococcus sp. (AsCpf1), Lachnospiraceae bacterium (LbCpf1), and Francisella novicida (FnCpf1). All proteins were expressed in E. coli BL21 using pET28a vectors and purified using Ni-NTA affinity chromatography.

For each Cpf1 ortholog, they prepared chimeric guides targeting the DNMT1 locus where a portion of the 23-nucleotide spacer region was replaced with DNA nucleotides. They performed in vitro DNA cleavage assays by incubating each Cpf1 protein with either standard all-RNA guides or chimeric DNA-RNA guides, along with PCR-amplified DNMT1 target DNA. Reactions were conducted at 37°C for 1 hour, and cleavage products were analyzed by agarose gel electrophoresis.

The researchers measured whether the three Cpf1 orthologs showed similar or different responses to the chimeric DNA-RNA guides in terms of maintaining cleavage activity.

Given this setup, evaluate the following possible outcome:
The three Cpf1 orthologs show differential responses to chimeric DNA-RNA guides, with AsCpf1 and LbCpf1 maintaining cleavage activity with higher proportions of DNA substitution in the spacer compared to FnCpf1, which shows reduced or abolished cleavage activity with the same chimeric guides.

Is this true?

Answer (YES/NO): NO